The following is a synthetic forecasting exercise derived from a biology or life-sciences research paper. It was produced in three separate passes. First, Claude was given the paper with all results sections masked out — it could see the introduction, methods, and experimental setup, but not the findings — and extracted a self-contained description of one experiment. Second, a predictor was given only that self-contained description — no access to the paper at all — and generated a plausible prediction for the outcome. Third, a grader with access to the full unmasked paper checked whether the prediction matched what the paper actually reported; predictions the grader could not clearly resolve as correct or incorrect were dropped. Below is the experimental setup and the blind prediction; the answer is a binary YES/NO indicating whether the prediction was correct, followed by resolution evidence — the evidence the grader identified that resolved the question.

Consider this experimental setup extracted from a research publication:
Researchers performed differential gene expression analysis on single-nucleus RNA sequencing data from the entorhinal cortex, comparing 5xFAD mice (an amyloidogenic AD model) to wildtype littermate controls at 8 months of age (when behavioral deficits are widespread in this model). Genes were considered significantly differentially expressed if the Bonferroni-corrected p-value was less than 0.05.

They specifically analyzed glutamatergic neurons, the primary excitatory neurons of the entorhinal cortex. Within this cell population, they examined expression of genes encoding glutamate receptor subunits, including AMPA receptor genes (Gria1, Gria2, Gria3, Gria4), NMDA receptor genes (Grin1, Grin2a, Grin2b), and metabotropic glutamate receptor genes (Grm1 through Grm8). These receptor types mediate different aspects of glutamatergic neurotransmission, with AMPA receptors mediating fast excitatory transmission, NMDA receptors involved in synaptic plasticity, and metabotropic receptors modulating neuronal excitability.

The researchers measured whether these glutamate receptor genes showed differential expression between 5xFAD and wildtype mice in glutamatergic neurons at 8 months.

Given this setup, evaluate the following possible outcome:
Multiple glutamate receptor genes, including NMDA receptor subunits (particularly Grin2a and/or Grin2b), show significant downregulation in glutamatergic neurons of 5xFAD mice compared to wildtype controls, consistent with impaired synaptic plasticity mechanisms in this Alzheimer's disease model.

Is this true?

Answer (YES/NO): NO